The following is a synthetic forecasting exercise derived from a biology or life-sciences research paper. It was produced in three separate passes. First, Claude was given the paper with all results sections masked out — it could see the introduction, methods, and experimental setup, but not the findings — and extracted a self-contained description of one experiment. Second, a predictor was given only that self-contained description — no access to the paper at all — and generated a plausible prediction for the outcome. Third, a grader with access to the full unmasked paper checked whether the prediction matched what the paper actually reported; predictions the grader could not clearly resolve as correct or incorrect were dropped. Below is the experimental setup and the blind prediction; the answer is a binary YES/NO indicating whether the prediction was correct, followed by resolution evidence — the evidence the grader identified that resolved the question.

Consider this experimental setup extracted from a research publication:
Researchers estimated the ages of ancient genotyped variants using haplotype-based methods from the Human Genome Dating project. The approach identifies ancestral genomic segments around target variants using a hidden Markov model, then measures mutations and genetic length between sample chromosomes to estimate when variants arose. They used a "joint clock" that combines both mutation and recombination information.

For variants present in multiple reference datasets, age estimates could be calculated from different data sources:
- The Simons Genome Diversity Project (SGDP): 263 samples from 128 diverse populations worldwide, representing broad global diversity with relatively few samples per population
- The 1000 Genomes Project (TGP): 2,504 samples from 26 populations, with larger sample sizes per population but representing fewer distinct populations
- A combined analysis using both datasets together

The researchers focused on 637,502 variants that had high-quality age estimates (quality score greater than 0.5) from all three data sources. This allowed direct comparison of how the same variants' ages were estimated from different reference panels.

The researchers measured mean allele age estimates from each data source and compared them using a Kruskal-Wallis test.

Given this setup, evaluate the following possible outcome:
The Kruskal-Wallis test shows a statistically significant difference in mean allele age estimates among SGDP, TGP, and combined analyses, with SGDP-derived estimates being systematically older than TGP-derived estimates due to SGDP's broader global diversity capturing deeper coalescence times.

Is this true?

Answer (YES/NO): NO